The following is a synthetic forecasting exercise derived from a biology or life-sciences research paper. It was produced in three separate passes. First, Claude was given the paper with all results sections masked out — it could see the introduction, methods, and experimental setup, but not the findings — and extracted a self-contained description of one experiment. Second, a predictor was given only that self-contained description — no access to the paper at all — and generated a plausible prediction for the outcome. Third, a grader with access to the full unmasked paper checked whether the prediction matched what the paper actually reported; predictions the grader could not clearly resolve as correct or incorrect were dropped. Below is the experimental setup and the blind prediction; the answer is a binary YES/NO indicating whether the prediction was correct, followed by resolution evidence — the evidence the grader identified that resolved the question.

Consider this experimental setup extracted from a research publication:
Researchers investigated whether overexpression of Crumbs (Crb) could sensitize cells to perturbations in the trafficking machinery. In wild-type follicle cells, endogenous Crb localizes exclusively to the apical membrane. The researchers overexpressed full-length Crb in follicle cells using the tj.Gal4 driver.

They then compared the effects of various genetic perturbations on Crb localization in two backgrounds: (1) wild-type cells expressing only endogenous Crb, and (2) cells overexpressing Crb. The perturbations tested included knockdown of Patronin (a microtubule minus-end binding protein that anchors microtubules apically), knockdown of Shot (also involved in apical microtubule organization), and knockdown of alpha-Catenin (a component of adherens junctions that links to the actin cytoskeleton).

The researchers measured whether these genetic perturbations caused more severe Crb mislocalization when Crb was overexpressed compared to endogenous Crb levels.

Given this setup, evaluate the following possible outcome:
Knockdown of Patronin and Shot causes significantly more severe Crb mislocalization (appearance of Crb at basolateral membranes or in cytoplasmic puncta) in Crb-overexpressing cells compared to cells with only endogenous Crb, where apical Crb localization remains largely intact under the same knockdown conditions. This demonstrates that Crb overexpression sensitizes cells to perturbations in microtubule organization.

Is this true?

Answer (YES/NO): YES